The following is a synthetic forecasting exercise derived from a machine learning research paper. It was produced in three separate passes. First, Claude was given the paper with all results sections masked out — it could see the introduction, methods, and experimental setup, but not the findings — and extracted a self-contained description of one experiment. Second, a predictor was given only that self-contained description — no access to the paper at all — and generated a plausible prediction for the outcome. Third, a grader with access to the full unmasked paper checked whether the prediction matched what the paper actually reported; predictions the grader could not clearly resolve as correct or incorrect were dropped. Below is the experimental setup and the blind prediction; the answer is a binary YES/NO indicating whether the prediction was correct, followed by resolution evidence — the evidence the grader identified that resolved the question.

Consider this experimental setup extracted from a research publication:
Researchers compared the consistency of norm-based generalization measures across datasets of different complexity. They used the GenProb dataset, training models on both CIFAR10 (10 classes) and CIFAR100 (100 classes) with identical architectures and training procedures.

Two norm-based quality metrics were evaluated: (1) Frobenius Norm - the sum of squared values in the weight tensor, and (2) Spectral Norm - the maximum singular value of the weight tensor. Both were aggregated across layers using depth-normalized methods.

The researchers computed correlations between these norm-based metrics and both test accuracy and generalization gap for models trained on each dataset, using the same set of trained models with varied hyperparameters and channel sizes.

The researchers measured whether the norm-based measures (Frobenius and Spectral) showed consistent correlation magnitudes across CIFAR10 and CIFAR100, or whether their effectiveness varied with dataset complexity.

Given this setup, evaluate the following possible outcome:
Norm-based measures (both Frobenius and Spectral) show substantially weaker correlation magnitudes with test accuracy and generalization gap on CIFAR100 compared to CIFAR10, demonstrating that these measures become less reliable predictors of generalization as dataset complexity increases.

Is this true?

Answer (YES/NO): NO